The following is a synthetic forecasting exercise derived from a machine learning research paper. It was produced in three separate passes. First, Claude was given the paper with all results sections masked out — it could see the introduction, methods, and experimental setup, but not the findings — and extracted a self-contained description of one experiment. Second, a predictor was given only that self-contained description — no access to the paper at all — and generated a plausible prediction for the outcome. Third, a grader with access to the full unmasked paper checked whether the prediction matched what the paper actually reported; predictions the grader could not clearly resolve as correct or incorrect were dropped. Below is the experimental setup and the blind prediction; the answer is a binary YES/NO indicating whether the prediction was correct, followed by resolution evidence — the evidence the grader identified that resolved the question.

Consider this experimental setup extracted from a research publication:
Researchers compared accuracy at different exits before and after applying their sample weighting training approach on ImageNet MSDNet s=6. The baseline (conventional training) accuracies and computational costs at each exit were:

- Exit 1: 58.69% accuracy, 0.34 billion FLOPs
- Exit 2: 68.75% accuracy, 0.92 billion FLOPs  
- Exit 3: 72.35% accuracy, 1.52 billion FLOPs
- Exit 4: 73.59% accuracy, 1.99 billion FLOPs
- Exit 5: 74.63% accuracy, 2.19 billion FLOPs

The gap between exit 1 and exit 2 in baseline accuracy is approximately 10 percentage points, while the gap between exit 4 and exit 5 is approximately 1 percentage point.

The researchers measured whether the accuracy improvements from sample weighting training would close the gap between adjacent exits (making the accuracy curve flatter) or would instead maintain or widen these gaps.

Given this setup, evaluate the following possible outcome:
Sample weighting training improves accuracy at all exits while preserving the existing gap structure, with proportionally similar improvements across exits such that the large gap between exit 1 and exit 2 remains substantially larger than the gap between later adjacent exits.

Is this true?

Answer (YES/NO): NO